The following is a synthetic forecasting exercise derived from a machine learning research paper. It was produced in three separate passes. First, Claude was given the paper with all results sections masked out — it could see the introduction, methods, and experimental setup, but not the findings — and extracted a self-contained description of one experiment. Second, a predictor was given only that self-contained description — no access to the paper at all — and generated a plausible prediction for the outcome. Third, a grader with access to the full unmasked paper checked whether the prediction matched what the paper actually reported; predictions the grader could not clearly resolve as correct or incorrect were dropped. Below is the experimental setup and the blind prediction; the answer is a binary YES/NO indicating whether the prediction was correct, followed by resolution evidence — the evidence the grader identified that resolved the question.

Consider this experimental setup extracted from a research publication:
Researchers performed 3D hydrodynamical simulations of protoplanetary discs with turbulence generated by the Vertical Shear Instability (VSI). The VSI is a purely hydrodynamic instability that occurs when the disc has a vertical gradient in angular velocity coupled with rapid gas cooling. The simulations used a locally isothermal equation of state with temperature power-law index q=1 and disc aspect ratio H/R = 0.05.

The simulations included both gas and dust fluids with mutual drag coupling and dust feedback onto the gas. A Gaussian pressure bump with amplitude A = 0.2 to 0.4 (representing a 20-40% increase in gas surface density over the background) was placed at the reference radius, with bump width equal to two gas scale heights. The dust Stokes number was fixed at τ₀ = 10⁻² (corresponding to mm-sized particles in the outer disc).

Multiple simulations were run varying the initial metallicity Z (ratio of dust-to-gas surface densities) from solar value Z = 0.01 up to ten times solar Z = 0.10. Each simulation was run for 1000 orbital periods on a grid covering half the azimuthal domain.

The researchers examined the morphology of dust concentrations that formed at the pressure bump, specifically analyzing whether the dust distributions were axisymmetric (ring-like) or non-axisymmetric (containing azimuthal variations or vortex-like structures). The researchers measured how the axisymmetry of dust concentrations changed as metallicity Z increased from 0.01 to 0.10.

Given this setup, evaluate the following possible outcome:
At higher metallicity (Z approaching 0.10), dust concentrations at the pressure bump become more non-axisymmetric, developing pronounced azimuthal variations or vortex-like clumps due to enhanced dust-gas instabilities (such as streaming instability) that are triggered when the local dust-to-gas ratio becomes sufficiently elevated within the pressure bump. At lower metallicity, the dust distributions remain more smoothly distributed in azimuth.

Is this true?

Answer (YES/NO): NO